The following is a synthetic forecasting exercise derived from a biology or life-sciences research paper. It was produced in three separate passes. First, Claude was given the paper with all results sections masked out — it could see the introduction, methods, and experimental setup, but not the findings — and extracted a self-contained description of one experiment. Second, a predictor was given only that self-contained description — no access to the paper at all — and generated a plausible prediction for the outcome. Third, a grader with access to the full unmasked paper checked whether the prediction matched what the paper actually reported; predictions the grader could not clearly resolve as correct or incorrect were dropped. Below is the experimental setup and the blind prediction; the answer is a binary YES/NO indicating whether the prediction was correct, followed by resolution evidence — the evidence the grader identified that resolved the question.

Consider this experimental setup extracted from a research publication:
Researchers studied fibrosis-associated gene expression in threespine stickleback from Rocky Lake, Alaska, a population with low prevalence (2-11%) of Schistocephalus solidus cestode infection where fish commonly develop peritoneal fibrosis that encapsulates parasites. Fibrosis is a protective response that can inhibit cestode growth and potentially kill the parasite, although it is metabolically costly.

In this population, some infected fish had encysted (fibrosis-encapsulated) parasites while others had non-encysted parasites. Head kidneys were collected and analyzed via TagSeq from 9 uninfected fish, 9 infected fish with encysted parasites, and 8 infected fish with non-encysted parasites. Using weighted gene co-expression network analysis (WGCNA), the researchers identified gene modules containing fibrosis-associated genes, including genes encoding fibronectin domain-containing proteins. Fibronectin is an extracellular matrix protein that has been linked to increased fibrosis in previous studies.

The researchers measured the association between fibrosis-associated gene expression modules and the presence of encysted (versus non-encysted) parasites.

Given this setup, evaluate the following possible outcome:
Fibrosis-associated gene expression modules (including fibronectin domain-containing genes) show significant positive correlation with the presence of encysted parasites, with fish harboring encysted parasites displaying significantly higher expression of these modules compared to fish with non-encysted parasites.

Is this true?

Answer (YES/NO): NO